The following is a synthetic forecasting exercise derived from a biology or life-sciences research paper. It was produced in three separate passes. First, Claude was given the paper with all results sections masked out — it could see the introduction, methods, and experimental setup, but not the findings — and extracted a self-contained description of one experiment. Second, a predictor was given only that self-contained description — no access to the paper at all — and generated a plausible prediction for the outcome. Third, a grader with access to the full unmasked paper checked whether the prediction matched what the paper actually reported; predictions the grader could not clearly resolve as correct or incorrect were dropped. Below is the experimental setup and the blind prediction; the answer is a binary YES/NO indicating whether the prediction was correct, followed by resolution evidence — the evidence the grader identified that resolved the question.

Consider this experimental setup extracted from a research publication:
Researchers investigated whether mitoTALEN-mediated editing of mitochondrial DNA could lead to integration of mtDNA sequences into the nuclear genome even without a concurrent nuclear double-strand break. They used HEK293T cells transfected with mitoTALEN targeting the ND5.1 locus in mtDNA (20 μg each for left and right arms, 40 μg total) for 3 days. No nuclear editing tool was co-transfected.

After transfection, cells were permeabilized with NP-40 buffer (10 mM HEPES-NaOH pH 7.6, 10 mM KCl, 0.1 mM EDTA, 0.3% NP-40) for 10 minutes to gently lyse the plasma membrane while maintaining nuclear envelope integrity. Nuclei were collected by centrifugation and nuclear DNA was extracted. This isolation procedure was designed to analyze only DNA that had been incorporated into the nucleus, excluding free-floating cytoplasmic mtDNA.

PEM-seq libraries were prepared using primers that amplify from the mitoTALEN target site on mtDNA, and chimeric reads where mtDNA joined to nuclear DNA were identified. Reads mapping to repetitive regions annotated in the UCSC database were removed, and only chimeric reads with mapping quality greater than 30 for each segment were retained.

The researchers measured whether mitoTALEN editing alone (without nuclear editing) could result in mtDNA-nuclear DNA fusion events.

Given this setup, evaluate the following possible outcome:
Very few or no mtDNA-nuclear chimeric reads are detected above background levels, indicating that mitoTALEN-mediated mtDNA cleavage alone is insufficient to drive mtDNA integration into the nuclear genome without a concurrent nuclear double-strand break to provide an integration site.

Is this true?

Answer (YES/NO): NO